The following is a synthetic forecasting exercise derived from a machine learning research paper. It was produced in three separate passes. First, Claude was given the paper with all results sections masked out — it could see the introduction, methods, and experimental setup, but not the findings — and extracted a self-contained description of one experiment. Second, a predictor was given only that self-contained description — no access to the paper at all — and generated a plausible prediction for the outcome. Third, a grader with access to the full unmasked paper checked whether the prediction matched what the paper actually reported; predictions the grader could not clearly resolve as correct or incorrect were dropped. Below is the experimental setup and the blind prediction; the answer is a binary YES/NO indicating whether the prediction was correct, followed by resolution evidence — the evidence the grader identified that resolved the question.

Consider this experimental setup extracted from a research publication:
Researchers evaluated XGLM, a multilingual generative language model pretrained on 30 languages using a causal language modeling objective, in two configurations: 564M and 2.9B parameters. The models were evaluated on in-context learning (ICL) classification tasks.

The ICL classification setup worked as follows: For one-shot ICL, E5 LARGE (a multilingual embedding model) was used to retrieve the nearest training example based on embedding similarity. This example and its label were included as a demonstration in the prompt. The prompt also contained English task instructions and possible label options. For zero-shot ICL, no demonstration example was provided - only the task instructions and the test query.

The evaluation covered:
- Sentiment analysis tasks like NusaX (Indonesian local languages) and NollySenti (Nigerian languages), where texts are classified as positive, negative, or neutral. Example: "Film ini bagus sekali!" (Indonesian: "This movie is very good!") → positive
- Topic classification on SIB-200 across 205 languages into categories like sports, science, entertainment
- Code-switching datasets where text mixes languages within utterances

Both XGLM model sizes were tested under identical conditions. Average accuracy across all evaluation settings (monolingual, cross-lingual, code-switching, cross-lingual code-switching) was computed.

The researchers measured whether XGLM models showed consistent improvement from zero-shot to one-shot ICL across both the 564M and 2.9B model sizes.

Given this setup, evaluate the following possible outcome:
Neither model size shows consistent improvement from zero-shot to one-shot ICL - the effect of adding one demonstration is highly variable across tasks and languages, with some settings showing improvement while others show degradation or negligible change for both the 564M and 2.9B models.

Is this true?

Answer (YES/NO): YES